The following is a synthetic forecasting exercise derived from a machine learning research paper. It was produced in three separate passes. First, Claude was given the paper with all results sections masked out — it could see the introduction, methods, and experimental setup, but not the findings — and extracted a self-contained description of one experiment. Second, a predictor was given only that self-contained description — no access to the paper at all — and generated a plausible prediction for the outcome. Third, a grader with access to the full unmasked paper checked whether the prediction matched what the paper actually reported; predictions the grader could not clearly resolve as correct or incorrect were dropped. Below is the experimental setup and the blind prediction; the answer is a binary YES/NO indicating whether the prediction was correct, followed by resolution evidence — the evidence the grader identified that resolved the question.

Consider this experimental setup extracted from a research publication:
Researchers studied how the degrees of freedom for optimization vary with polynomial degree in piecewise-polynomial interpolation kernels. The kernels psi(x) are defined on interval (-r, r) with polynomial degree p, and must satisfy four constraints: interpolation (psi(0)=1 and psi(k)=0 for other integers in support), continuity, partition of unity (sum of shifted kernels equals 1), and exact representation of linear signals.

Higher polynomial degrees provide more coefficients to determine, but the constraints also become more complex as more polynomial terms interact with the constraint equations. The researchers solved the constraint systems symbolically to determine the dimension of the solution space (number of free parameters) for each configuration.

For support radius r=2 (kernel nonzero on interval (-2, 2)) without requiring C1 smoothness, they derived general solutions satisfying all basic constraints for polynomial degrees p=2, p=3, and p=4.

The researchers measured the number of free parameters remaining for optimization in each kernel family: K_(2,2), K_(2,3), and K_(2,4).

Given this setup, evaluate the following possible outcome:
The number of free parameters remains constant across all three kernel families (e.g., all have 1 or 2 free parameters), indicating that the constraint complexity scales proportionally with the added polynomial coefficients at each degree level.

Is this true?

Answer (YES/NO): NO